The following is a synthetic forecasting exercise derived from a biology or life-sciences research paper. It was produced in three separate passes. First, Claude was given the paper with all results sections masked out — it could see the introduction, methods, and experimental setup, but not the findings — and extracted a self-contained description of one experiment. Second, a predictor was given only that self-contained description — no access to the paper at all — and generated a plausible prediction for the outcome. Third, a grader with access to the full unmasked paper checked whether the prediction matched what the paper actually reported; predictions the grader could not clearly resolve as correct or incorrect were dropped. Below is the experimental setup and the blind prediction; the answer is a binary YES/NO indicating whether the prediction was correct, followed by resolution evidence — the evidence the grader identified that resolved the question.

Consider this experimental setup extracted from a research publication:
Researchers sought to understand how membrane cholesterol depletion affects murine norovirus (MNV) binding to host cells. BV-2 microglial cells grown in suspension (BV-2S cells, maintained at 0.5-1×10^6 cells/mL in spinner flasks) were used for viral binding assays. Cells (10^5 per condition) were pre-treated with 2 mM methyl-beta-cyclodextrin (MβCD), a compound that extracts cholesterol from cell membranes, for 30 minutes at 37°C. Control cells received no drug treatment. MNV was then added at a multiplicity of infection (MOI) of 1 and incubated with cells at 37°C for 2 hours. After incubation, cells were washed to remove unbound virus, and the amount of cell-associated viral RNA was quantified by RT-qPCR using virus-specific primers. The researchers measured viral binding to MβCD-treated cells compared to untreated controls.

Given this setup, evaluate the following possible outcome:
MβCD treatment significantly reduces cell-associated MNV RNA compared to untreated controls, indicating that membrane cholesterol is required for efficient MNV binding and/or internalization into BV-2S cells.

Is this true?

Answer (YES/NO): NO